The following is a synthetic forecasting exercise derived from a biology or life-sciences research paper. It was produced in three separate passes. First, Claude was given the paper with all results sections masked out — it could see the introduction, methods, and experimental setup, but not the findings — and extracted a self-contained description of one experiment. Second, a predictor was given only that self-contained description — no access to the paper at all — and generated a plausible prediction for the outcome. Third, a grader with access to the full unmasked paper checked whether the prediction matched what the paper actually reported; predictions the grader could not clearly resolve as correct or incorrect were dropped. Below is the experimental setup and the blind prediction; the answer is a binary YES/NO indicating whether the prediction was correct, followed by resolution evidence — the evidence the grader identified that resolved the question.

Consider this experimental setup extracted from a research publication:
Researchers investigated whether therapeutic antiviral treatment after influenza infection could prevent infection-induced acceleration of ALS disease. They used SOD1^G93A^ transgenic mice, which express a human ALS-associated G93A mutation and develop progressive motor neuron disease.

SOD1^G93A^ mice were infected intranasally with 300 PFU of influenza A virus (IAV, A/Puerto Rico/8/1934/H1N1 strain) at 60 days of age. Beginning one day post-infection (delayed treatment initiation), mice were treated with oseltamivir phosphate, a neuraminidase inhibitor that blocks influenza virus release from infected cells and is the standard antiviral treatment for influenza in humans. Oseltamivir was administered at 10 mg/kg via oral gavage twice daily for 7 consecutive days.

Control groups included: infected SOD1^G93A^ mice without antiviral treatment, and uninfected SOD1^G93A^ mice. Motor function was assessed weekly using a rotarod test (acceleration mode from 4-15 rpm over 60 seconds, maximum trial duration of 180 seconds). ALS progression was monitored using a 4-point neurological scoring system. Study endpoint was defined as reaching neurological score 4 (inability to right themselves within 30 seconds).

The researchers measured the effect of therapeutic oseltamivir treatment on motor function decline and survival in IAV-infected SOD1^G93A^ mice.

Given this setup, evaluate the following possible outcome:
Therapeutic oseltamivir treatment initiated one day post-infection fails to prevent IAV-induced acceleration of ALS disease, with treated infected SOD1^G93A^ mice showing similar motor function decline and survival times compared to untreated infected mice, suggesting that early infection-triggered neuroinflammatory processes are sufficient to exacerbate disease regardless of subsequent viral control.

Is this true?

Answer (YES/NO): NO